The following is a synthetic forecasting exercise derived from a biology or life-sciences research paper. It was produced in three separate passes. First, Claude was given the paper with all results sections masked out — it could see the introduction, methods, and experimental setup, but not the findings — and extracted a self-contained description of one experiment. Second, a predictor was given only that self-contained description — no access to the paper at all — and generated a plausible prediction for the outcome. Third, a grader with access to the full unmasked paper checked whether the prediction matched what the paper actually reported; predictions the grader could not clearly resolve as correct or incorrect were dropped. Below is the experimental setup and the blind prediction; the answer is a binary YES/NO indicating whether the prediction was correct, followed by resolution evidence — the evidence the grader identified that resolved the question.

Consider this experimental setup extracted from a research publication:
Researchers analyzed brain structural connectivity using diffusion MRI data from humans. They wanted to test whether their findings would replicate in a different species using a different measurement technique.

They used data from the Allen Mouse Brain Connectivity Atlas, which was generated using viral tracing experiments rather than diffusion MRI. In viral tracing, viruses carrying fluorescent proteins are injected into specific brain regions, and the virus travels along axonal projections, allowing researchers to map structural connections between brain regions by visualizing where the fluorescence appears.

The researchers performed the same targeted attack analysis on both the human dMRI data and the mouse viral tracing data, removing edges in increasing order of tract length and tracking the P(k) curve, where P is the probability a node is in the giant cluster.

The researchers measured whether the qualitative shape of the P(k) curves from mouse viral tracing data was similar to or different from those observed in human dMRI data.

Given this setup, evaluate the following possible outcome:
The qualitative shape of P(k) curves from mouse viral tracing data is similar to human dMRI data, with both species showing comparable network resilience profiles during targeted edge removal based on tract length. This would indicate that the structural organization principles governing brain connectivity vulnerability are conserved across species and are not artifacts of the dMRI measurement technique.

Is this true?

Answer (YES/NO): YES